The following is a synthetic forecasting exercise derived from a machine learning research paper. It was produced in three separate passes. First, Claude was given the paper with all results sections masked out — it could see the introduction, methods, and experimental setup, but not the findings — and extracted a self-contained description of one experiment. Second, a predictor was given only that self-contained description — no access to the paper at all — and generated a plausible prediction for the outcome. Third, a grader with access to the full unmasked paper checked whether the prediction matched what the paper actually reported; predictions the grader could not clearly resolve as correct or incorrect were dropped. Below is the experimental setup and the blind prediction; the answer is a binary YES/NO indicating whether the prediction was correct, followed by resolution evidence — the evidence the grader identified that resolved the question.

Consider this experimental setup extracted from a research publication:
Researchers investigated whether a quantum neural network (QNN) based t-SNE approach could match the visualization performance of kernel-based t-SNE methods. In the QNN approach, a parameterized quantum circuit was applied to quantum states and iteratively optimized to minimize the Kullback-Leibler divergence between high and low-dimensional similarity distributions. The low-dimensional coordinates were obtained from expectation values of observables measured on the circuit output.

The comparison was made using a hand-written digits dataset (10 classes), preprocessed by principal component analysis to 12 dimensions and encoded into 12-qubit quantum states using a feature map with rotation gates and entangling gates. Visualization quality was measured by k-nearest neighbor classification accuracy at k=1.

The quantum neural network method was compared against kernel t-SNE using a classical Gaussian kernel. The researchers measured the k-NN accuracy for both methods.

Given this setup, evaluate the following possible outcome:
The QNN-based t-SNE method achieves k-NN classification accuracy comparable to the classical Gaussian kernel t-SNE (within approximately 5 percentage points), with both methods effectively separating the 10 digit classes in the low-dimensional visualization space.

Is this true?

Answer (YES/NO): NO